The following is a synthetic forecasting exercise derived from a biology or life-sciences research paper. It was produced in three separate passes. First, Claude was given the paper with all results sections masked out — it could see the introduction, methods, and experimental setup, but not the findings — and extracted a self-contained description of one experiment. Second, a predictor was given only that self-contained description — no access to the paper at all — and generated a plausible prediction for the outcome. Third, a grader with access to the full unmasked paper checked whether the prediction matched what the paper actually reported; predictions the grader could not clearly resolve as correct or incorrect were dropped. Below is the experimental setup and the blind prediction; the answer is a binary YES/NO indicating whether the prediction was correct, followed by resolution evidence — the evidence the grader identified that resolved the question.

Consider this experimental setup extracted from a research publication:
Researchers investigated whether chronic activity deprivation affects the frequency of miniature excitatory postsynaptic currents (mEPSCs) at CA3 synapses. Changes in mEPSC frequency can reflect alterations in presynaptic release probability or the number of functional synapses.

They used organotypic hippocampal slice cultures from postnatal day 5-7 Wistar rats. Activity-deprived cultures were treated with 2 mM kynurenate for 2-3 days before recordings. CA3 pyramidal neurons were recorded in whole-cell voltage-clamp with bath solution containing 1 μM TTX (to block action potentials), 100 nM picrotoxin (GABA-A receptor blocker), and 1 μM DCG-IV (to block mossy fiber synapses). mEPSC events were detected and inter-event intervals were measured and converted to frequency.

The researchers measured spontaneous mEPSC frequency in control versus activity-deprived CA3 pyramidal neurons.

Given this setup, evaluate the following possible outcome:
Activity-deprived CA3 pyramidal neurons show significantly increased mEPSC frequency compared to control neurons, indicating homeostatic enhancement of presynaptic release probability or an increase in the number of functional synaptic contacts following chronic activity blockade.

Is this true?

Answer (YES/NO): YES